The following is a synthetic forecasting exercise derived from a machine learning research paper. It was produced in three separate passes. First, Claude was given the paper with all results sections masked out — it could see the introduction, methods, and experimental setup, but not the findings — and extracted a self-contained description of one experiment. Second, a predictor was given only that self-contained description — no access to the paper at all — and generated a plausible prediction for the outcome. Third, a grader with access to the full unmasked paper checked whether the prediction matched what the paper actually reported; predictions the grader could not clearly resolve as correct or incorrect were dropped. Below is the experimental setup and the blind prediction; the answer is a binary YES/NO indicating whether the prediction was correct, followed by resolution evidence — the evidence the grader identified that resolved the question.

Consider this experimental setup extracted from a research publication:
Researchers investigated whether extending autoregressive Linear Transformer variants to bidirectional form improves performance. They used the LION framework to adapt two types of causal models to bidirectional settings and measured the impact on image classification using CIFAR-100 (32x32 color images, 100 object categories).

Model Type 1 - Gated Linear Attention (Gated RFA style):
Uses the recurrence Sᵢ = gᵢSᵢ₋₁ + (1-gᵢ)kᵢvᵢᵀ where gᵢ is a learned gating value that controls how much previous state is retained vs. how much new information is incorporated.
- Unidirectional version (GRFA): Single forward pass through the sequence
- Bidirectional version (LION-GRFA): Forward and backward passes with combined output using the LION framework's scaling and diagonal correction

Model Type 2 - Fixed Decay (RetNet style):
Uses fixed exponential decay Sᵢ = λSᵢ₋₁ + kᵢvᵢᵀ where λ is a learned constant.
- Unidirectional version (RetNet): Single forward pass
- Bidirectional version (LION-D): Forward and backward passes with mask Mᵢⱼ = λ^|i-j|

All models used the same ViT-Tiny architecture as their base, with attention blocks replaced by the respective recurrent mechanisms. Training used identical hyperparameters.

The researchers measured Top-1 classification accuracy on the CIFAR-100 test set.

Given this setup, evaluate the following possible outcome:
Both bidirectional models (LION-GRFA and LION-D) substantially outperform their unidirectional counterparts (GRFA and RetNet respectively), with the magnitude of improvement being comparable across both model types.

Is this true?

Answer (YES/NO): NO